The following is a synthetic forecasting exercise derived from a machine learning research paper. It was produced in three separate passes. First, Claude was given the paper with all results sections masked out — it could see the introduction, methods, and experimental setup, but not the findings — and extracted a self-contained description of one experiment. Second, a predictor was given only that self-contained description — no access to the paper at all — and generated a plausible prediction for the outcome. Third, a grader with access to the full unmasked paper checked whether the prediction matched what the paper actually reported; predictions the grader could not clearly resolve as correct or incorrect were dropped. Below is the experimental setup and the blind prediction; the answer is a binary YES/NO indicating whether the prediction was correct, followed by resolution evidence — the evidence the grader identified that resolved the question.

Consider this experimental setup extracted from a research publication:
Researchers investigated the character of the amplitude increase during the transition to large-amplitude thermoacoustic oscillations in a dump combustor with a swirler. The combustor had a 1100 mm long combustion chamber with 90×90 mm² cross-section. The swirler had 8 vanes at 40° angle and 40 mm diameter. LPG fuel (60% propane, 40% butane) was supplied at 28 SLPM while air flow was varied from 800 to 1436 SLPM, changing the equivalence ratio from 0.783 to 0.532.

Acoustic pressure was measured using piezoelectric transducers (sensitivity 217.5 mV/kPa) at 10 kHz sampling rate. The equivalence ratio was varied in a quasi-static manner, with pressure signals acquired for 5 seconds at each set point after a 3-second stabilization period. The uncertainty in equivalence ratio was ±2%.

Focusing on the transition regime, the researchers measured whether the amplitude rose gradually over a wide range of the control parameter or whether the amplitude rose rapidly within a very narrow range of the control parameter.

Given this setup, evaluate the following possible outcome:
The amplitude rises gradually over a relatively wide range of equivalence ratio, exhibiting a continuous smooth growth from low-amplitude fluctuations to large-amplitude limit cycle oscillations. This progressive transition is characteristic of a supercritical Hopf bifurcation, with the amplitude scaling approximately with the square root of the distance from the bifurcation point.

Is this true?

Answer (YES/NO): NO